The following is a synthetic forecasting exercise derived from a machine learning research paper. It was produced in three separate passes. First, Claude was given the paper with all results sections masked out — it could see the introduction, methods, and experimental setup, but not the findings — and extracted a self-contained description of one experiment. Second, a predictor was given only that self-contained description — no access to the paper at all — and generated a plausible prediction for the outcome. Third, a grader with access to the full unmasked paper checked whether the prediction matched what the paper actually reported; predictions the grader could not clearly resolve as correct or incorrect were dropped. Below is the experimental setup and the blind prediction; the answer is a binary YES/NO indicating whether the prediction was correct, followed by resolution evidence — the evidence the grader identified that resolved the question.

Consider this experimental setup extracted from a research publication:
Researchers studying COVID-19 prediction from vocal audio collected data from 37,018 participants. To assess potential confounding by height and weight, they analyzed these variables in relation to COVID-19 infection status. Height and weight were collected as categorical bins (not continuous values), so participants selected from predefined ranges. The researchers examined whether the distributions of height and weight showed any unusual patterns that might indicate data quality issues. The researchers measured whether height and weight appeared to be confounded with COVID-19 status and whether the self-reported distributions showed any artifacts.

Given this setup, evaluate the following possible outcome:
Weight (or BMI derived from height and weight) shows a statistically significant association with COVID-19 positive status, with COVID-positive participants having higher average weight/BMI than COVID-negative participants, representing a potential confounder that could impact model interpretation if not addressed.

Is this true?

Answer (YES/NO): NO